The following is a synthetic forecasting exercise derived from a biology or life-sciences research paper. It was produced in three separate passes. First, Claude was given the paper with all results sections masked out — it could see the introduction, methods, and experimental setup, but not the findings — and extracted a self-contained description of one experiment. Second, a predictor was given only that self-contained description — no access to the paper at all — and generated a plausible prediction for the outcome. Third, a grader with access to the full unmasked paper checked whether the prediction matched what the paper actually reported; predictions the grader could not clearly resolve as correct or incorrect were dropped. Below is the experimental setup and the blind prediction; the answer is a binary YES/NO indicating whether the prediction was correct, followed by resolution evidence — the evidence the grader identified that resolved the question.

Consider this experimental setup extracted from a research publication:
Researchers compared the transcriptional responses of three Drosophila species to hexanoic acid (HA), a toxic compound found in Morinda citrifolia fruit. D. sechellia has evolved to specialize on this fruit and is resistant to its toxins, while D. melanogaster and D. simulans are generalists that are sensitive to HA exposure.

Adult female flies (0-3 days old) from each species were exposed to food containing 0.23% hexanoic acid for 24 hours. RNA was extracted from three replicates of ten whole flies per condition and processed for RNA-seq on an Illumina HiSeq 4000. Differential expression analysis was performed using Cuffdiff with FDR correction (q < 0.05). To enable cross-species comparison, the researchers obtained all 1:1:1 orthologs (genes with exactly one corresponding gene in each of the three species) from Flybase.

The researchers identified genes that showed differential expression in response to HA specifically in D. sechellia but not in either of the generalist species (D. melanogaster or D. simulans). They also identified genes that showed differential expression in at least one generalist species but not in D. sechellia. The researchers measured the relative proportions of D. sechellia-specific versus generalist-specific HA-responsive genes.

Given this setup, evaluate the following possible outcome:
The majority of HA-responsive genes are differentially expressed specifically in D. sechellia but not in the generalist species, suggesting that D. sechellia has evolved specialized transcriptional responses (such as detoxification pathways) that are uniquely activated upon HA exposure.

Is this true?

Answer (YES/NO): NO